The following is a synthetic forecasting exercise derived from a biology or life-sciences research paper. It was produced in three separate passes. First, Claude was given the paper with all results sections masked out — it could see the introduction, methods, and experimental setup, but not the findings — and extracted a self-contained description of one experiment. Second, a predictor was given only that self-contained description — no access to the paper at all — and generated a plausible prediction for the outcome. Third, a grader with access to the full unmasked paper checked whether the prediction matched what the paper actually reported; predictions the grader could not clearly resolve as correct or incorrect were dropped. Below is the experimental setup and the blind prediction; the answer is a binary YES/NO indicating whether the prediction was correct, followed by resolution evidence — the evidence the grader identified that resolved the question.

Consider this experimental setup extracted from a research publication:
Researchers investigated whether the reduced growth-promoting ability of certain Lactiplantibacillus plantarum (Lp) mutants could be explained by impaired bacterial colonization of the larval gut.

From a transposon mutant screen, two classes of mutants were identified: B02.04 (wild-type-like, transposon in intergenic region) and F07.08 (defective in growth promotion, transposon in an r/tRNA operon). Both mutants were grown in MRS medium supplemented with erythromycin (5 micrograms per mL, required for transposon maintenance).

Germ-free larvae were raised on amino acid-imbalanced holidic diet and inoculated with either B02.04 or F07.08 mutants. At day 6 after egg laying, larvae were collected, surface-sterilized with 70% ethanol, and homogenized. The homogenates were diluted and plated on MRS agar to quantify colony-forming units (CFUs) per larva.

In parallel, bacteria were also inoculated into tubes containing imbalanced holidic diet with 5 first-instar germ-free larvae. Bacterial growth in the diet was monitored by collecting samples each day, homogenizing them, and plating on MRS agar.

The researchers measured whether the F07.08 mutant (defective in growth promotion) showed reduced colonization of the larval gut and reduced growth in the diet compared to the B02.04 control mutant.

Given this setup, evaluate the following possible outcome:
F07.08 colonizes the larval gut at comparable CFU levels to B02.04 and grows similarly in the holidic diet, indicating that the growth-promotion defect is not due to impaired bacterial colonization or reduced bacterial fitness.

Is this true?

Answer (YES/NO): YES